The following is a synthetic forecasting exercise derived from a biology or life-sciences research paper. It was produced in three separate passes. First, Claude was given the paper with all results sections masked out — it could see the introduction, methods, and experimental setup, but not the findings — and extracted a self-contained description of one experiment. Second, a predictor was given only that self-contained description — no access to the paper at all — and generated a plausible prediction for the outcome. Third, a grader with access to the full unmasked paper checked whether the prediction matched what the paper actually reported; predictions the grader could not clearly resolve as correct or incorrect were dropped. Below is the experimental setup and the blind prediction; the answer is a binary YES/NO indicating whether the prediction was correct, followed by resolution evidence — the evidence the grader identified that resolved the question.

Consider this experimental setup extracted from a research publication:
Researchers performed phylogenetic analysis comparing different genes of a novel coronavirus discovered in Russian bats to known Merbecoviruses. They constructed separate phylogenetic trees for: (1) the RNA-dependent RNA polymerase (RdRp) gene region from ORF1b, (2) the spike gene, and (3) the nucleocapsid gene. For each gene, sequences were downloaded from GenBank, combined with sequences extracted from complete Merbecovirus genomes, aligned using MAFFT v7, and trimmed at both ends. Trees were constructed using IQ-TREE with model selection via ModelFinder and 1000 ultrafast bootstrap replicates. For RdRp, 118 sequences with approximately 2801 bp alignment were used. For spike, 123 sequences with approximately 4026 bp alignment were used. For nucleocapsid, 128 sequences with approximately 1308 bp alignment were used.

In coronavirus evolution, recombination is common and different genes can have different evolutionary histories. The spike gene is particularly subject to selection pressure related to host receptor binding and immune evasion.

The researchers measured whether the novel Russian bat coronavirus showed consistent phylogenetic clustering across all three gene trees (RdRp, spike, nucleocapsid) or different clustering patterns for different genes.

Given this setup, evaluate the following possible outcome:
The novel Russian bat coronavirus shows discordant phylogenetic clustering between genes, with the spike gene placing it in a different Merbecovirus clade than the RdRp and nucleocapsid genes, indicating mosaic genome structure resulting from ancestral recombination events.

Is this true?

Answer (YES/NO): YES